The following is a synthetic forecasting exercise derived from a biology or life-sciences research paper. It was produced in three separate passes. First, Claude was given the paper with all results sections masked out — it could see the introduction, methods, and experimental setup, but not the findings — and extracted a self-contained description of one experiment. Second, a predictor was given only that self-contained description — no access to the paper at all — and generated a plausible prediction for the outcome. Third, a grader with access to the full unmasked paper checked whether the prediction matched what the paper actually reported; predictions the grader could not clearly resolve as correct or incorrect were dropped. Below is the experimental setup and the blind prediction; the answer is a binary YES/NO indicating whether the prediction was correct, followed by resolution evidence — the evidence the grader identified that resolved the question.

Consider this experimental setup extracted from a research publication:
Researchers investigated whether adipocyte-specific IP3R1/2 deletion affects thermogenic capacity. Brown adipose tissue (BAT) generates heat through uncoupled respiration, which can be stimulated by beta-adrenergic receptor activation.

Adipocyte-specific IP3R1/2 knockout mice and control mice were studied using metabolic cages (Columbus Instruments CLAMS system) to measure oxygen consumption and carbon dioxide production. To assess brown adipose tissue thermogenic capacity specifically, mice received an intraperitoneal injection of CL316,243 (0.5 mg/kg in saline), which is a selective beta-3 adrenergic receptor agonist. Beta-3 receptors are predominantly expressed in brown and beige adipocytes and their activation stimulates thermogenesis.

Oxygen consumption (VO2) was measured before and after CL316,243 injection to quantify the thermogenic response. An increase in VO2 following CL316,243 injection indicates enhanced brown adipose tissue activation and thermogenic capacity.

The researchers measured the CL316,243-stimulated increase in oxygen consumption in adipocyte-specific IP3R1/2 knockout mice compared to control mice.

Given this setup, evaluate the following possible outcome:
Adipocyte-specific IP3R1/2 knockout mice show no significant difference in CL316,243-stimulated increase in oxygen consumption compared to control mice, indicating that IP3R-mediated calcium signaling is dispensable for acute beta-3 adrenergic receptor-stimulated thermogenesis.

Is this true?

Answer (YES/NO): NO